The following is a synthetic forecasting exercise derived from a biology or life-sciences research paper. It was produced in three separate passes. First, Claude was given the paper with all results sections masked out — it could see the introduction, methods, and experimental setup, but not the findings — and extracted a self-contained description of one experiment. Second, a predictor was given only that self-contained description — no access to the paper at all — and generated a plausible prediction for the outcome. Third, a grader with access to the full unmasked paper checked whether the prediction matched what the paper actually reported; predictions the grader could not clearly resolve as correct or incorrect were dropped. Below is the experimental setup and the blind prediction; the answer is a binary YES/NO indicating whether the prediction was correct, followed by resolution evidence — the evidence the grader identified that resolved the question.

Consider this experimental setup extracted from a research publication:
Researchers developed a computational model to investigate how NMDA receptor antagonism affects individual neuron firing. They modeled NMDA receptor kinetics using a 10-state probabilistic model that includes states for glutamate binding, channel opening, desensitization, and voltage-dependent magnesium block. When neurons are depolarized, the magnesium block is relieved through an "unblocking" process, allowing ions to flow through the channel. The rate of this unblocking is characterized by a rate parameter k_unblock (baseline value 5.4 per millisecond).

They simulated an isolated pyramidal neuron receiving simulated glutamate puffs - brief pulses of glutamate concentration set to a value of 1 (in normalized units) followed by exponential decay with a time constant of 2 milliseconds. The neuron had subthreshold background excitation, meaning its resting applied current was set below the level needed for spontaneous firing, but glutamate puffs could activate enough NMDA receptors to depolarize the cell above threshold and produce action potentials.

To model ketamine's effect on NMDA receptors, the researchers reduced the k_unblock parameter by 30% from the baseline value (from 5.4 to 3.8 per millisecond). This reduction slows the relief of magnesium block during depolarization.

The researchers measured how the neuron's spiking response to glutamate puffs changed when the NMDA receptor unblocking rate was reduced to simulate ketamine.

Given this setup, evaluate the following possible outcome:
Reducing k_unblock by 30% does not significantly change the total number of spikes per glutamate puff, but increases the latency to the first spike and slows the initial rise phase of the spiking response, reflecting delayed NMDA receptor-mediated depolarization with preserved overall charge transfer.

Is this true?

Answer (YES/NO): NO